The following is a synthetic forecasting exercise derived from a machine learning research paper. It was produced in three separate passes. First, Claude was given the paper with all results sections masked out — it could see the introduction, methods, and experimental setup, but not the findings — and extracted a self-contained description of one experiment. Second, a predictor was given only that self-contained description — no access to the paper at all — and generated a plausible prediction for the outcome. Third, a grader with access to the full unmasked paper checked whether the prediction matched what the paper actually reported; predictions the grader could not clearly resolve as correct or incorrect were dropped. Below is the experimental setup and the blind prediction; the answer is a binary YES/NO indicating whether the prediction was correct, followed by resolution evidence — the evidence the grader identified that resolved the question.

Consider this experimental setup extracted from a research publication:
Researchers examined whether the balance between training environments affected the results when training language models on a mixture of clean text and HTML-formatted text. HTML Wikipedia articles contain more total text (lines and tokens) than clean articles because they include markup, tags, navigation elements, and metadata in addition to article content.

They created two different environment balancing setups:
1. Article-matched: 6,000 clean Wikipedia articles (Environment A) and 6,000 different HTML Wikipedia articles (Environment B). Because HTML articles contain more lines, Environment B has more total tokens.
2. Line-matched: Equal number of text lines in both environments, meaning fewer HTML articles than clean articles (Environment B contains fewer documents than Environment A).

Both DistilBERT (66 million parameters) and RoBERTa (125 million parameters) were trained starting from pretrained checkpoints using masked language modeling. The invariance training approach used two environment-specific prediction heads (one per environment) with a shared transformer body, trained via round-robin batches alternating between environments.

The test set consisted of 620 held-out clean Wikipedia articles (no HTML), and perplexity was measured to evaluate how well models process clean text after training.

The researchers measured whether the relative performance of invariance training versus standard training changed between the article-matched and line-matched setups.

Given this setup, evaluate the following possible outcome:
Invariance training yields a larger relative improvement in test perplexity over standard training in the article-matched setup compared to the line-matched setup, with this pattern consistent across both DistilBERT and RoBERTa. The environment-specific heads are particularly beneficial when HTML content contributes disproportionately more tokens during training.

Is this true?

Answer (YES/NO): NO